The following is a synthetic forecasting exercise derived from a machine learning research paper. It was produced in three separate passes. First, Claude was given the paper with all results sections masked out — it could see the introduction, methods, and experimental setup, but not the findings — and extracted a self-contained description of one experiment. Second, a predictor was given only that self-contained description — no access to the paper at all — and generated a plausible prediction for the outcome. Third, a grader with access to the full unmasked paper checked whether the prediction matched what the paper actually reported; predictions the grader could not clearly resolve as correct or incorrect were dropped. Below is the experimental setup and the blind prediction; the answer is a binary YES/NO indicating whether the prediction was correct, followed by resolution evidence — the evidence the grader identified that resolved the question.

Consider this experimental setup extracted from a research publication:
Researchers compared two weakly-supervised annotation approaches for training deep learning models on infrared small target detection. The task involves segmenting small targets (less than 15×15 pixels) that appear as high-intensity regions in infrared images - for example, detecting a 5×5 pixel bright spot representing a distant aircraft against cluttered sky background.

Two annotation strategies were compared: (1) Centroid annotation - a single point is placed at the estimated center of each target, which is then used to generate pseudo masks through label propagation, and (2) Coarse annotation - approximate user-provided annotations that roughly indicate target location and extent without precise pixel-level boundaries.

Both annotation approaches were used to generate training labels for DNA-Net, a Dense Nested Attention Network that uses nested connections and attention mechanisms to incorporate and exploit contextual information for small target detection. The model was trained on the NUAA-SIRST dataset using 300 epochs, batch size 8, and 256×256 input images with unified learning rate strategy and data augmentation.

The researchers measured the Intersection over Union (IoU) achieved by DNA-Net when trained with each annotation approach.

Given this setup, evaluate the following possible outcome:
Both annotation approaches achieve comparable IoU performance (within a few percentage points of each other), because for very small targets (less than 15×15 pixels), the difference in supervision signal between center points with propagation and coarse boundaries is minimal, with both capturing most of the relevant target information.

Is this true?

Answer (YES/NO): YES